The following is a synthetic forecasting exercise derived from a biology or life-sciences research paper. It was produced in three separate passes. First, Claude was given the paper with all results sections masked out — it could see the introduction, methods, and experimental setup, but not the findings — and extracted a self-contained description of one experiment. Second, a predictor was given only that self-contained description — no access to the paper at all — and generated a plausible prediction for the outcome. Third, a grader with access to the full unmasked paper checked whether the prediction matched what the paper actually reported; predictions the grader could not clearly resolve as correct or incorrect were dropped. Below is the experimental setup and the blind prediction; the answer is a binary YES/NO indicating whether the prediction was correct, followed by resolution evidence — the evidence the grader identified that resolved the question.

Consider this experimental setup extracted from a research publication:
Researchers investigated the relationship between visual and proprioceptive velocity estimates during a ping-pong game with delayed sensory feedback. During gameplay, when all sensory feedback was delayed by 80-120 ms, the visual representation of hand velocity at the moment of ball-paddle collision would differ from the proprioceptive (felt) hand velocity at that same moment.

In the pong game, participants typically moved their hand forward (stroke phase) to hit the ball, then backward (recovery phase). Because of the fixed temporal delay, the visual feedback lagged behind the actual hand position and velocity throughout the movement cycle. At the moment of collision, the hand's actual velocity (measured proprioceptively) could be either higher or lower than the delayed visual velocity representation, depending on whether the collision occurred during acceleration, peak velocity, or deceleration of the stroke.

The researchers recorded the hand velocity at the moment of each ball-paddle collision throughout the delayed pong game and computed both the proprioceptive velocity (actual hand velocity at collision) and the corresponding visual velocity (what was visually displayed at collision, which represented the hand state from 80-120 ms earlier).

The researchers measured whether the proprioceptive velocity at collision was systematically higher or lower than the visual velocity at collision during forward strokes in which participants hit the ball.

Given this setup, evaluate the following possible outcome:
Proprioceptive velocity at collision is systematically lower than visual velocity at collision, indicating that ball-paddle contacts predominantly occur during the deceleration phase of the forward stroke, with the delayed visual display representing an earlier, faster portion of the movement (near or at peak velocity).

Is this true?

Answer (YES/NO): YES